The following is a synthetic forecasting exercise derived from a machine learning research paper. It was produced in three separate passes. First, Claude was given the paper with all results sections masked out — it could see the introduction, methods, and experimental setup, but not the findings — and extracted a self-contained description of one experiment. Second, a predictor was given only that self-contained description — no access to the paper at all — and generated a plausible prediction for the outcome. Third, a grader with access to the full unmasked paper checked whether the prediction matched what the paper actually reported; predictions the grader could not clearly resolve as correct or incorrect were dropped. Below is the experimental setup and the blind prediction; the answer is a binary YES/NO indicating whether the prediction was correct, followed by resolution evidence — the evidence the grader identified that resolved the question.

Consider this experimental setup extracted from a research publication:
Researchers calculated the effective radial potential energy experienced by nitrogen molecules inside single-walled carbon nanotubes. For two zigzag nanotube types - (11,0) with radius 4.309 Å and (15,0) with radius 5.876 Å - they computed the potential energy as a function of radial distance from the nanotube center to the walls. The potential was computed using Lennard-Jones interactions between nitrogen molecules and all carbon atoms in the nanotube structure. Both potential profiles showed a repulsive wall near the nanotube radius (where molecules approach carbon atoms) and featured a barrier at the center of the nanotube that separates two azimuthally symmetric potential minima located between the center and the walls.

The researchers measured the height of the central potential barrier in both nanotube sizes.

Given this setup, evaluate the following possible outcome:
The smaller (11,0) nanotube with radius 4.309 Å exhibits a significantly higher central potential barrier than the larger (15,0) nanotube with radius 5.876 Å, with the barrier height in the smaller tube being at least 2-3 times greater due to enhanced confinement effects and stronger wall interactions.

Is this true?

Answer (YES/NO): NO